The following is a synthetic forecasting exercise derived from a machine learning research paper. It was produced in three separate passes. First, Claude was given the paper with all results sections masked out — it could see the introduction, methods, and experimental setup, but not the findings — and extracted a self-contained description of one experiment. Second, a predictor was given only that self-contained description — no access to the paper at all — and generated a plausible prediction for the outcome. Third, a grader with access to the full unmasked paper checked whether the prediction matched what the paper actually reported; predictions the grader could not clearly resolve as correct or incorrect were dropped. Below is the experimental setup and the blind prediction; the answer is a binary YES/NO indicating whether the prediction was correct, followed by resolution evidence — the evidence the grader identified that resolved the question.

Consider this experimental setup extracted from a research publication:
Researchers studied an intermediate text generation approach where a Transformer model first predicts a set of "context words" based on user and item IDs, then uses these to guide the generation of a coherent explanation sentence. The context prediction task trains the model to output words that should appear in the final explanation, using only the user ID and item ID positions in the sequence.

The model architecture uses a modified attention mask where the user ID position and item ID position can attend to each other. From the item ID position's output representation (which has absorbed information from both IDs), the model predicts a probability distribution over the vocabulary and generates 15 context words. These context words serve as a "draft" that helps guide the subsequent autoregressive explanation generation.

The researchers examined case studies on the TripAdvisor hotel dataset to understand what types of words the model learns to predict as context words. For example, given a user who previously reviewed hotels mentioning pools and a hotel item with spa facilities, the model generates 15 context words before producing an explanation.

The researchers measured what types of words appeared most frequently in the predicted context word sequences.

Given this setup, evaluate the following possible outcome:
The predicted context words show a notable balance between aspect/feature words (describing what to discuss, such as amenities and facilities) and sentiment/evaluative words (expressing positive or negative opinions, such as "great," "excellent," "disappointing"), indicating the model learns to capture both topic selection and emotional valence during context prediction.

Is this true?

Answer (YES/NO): NO